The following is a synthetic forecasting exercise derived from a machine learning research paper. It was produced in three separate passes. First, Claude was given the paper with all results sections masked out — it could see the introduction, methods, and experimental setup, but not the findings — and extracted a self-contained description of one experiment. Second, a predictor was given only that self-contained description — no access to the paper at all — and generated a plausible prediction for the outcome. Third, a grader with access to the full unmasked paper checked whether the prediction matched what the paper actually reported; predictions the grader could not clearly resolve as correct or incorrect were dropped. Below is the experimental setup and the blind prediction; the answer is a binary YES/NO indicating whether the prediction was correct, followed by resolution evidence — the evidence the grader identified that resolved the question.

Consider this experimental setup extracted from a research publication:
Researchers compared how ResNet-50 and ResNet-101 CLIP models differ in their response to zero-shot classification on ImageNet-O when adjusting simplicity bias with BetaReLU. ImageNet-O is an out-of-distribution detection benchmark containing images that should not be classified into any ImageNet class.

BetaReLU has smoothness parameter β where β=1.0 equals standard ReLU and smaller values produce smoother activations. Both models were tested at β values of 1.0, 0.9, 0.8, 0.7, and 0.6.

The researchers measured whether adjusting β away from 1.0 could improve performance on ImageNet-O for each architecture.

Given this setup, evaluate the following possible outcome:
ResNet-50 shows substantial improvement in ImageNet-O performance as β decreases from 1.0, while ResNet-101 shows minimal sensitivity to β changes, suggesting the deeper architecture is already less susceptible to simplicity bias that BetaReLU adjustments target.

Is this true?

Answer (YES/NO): NO